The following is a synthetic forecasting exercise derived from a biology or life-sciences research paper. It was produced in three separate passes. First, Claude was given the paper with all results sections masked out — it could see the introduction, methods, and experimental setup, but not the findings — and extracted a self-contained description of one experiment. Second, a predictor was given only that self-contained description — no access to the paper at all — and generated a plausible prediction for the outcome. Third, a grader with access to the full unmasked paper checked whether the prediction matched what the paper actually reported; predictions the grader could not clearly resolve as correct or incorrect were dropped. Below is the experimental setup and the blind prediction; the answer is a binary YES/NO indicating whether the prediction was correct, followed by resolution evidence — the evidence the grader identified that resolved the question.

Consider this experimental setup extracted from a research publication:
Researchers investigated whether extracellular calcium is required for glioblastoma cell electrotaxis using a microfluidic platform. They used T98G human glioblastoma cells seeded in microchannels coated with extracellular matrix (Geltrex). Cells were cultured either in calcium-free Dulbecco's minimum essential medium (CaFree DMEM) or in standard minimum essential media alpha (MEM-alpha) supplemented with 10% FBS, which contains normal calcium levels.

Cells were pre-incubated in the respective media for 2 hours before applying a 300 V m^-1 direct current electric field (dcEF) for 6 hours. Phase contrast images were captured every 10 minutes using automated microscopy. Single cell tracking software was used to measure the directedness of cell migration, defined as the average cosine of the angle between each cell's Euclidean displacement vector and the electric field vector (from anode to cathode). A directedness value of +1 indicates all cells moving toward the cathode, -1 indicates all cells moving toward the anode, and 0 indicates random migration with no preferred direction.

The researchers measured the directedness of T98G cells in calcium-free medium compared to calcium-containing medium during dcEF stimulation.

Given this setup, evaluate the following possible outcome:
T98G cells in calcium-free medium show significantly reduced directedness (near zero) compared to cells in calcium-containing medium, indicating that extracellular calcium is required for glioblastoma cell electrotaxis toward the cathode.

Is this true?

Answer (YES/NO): NO